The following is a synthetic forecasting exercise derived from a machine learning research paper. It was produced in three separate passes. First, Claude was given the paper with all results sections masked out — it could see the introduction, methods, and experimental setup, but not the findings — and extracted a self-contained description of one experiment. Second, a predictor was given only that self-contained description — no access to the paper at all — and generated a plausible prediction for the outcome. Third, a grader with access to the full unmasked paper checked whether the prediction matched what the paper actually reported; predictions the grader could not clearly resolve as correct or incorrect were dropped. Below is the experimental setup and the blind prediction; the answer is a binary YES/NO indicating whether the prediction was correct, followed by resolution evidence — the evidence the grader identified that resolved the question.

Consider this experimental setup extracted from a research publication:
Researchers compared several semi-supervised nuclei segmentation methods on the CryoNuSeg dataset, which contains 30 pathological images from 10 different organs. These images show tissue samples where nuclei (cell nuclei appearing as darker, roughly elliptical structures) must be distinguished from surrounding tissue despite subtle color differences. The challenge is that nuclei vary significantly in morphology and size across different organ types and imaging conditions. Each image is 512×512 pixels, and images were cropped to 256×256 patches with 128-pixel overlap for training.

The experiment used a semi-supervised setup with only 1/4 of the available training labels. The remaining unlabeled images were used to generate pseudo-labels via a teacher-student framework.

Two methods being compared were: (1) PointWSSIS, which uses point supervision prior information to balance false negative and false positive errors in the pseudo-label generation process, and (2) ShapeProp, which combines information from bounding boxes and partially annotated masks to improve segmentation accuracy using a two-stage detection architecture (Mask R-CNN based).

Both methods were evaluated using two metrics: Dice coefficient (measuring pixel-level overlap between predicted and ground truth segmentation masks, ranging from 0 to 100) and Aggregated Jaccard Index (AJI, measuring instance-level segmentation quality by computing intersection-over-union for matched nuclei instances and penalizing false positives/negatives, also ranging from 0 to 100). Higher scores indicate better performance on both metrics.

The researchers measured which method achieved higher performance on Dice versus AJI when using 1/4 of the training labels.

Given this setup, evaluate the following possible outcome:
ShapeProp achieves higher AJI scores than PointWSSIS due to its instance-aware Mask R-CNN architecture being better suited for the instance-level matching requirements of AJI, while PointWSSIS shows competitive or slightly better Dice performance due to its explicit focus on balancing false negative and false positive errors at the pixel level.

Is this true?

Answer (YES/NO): YES